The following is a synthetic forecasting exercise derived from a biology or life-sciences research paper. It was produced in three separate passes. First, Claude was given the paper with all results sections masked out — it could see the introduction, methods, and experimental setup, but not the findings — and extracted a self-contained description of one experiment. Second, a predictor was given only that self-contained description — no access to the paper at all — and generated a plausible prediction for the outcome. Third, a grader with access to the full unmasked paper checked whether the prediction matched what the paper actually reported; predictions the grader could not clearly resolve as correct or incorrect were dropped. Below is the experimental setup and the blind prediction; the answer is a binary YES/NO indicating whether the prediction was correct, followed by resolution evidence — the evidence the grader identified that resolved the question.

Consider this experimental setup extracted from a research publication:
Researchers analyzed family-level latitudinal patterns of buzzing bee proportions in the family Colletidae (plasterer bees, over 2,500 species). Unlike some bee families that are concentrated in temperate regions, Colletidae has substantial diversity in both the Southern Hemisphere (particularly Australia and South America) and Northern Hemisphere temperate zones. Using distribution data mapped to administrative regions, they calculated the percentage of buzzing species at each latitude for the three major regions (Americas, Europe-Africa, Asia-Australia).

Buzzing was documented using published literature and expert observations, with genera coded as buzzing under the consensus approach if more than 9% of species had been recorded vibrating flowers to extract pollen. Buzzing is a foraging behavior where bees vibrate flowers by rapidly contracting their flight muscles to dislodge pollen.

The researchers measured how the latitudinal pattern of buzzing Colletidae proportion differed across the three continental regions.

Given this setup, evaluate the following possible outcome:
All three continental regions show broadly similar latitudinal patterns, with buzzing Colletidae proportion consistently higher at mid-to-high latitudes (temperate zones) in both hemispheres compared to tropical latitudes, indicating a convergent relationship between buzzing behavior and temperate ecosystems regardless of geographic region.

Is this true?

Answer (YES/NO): NO